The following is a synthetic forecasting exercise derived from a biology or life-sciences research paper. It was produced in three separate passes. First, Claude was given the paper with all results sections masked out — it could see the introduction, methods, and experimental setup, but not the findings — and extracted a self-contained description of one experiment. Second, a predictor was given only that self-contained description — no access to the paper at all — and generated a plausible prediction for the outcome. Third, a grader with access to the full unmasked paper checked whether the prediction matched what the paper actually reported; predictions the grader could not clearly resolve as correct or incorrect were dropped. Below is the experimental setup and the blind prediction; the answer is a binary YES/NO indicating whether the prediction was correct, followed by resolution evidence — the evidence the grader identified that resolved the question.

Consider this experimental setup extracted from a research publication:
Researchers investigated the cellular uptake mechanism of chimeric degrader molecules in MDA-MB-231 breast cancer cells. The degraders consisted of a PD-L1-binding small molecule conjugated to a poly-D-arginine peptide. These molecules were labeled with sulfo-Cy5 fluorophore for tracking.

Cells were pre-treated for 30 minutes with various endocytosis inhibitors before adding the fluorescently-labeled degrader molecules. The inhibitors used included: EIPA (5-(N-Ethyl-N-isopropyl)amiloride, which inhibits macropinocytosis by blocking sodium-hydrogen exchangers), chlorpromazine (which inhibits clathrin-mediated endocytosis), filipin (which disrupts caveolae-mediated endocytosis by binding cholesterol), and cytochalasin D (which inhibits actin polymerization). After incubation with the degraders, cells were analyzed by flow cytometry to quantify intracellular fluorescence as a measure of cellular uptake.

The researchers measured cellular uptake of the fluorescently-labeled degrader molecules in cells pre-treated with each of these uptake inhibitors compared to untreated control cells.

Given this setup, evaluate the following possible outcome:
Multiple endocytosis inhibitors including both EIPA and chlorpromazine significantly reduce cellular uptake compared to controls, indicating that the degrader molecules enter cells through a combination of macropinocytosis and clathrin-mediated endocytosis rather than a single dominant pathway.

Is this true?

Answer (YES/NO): NO